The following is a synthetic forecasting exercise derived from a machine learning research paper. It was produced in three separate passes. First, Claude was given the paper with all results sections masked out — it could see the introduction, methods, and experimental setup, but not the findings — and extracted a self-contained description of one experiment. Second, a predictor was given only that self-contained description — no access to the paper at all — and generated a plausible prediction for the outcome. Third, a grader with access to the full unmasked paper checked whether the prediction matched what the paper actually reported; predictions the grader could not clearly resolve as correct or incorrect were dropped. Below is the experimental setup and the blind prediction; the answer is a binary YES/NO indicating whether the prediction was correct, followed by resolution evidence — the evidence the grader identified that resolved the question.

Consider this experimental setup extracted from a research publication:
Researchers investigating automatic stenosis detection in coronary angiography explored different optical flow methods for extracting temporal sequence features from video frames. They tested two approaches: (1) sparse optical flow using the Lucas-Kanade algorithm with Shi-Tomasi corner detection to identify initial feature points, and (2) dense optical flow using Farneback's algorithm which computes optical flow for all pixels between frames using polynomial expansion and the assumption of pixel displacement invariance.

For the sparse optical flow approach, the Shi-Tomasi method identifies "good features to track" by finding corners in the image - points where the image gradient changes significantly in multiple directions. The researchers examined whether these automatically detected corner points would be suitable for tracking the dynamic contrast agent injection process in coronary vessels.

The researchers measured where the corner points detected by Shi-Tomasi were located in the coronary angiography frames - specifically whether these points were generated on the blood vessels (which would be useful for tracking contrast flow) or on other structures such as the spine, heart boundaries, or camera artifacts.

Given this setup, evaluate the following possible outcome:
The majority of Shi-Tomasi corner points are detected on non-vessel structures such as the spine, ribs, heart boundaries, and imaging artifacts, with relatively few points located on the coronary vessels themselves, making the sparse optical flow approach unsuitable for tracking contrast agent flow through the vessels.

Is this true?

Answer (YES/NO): YES